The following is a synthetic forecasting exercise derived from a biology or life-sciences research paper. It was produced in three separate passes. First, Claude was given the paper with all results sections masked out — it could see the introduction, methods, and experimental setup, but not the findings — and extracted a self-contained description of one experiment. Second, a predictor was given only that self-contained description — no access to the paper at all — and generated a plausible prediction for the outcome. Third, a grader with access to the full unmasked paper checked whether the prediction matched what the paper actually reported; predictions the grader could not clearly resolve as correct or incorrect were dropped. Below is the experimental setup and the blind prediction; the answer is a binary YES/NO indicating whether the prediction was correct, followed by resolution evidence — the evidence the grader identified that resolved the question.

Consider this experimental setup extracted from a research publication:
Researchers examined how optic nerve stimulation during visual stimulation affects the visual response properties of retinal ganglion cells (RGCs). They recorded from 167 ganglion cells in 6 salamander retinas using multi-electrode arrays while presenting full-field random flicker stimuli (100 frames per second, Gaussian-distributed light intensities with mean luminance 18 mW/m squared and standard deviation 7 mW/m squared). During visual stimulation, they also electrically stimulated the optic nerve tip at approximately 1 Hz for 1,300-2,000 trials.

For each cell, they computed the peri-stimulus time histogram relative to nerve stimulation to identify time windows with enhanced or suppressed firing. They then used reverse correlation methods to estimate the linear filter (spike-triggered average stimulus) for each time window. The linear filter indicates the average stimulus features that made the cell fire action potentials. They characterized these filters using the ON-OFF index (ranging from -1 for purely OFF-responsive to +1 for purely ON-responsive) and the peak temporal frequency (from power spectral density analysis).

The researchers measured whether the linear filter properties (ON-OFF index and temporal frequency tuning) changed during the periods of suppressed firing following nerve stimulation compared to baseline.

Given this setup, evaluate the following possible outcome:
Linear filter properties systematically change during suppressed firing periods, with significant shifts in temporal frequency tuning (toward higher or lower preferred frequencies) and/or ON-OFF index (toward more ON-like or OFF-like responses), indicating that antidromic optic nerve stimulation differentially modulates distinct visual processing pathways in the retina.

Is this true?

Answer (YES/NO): NO